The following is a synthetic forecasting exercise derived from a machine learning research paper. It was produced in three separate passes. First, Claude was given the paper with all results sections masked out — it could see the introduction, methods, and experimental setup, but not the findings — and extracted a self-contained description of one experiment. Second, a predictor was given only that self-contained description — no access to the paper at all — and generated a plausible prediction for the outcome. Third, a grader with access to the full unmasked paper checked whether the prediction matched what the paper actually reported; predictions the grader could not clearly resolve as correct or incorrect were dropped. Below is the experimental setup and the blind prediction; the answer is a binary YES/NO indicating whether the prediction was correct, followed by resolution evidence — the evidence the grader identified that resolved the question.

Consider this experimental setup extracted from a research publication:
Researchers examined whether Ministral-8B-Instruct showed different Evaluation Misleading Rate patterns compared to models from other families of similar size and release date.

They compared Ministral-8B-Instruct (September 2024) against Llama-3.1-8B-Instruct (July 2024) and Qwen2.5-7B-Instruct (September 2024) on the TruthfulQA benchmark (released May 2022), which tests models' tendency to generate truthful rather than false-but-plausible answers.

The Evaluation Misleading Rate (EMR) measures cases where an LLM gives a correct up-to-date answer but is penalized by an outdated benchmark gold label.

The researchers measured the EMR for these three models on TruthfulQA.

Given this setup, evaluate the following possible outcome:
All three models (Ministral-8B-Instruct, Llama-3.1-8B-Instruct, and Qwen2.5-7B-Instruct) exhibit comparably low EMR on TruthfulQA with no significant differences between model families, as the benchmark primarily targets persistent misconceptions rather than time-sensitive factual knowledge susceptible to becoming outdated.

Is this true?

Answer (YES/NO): NO